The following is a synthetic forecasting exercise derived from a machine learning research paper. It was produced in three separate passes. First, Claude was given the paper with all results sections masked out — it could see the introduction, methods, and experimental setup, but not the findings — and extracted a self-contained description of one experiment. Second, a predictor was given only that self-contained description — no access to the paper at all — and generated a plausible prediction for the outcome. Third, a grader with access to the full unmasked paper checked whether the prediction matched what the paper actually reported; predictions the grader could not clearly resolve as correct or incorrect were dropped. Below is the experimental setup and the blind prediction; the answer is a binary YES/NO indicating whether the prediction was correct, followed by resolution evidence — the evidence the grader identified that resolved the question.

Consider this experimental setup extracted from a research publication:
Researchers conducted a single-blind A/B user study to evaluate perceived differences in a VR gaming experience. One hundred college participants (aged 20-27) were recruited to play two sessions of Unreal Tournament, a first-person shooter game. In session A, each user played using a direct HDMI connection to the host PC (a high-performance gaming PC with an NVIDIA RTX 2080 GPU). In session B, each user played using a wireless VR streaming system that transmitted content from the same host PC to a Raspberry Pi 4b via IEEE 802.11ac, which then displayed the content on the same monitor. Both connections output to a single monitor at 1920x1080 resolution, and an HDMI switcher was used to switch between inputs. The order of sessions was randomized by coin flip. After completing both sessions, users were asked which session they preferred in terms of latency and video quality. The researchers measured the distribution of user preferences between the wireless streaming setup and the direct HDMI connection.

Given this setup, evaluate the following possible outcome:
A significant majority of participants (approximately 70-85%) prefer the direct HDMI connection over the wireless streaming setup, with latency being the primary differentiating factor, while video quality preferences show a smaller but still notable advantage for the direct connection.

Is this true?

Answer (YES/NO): NO